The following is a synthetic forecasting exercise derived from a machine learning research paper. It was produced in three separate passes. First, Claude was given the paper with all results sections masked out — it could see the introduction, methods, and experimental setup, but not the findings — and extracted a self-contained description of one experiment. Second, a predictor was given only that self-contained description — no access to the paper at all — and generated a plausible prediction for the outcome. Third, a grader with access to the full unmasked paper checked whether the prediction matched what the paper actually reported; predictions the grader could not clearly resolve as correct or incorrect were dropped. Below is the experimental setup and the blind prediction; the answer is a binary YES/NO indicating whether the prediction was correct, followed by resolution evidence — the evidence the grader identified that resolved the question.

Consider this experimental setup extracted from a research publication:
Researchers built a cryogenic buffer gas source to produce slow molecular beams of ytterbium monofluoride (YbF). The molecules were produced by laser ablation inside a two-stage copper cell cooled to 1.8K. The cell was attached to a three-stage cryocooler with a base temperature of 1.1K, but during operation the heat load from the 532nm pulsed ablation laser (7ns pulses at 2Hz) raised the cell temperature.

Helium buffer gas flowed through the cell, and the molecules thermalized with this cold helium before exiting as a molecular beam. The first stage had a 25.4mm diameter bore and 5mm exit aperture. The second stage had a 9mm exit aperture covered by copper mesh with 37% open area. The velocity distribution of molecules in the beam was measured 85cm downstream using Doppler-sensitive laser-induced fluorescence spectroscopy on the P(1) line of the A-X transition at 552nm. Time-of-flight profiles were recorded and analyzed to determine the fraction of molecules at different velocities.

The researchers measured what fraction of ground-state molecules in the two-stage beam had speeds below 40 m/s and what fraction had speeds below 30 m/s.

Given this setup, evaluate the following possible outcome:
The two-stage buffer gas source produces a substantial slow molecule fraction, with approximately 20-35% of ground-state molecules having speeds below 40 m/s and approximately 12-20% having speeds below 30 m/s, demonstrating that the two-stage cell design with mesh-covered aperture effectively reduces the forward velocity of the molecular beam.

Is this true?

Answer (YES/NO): NO